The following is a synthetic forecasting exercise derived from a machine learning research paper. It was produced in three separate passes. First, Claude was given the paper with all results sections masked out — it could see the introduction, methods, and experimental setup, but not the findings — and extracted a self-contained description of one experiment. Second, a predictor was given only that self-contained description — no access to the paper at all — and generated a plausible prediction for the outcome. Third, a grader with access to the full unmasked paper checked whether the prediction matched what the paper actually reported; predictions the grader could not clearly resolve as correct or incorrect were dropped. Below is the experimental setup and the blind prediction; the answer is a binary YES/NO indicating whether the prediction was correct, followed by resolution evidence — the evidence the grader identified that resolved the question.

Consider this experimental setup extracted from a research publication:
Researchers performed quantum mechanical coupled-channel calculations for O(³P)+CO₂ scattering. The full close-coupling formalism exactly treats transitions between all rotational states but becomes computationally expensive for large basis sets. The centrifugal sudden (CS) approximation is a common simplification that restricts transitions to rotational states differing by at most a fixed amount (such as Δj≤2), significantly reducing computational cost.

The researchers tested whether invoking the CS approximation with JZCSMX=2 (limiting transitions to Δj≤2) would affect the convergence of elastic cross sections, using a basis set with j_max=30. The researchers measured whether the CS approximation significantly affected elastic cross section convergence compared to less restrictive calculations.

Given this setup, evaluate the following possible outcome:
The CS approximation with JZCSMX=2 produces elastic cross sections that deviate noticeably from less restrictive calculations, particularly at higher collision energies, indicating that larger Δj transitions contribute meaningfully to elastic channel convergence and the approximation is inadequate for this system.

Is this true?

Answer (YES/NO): NO